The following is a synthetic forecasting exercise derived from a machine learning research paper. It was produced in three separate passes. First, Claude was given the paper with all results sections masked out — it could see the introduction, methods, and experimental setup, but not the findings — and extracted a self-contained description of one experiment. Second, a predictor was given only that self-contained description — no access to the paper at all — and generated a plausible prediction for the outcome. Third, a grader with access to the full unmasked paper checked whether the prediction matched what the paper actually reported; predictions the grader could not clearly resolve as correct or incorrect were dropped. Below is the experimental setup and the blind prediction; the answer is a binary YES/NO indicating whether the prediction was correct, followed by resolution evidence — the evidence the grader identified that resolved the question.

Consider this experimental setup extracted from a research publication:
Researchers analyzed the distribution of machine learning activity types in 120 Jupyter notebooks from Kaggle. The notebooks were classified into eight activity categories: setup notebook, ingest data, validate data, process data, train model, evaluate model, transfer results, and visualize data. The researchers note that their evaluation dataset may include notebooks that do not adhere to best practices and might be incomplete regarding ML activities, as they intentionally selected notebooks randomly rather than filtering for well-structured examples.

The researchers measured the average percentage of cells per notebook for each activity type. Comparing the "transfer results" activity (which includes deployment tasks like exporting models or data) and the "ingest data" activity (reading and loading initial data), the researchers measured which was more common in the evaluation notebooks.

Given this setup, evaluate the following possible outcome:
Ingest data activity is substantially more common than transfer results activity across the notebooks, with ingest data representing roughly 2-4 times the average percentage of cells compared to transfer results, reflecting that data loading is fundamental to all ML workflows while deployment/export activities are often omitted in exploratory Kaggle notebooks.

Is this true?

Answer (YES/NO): NO